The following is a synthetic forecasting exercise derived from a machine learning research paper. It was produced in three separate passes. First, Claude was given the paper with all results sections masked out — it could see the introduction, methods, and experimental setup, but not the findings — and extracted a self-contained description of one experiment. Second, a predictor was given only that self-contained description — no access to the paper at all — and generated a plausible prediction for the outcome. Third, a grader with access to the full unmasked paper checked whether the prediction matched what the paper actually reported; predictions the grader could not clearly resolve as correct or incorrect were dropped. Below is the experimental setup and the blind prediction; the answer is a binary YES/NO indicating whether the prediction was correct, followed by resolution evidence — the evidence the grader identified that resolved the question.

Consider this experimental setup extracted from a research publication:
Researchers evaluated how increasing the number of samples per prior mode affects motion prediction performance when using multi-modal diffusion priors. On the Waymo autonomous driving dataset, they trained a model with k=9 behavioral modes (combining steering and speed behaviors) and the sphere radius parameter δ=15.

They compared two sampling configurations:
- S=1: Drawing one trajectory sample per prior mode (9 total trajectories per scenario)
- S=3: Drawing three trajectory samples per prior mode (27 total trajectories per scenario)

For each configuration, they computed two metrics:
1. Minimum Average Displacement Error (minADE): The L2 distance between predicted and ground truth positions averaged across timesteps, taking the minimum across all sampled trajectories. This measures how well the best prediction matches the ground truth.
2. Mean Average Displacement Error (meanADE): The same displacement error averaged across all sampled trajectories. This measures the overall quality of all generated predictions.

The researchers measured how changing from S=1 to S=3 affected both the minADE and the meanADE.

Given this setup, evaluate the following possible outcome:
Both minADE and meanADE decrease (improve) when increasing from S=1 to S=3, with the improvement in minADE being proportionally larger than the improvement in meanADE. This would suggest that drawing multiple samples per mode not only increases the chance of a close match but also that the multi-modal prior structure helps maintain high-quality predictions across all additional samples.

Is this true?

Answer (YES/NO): YES